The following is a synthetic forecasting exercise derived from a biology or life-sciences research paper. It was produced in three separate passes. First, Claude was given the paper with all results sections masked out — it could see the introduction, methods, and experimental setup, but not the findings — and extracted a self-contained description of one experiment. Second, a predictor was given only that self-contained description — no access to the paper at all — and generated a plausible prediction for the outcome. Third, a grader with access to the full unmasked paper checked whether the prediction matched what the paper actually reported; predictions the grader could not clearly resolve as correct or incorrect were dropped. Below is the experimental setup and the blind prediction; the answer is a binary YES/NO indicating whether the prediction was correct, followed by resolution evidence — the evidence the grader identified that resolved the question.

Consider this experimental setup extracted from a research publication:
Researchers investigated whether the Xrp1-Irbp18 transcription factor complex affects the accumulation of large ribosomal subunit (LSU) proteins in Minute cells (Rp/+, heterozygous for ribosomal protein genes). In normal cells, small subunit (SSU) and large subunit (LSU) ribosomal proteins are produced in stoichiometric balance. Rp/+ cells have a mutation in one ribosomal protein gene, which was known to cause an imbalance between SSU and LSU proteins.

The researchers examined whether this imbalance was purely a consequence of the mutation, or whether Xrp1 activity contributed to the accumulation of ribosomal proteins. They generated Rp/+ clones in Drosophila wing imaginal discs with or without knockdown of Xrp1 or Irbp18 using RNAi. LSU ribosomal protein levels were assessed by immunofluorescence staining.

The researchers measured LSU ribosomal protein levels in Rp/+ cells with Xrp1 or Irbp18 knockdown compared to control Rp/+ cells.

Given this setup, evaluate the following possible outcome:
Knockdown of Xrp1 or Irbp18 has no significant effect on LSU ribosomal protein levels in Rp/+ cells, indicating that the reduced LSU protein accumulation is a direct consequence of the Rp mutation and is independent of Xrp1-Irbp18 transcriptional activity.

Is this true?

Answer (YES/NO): NO